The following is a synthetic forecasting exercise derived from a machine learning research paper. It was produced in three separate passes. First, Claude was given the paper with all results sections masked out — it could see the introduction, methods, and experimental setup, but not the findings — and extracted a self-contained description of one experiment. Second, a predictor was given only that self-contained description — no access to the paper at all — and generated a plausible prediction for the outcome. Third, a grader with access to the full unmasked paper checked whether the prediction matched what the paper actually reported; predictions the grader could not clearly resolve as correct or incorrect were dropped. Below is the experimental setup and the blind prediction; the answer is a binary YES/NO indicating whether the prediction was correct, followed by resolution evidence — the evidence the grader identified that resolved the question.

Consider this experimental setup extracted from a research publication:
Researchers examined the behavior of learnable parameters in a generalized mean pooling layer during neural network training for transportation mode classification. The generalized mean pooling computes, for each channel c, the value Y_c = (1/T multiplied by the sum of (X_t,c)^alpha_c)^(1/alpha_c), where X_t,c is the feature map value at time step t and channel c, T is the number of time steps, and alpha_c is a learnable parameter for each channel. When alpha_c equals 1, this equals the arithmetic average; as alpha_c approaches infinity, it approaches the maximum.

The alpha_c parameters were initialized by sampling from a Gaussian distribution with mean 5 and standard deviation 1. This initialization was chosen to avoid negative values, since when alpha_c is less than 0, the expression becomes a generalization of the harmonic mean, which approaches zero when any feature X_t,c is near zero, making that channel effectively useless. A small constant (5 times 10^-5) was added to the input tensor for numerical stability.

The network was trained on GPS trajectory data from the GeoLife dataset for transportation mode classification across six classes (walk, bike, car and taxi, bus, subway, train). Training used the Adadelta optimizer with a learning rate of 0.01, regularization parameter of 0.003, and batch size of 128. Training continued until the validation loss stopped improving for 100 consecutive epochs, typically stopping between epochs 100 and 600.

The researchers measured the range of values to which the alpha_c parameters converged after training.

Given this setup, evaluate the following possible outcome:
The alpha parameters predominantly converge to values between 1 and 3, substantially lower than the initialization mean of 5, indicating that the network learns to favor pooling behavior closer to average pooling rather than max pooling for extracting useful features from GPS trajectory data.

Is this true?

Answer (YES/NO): NO